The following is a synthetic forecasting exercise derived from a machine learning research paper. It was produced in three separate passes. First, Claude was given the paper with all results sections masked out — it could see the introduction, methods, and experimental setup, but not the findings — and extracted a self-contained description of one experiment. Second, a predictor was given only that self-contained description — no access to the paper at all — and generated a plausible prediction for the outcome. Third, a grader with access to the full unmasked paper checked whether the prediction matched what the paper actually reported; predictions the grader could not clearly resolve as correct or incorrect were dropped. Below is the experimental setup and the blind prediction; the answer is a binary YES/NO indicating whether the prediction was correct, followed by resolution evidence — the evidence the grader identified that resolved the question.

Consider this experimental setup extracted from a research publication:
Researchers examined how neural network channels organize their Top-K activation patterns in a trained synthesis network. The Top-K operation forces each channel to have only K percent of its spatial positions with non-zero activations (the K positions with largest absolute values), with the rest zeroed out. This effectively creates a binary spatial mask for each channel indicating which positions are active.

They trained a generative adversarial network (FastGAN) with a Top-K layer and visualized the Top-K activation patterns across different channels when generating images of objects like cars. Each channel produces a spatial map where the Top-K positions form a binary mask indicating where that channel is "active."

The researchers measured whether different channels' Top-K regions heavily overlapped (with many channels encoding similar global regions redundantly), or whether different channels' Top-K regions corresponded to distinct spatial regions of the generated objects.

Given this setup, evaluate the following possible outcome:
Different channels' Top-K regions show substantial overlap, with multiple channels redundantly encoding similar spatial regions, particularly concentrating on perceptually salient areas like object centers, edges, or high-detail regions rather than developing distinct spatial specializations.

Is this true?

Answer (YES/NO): NO